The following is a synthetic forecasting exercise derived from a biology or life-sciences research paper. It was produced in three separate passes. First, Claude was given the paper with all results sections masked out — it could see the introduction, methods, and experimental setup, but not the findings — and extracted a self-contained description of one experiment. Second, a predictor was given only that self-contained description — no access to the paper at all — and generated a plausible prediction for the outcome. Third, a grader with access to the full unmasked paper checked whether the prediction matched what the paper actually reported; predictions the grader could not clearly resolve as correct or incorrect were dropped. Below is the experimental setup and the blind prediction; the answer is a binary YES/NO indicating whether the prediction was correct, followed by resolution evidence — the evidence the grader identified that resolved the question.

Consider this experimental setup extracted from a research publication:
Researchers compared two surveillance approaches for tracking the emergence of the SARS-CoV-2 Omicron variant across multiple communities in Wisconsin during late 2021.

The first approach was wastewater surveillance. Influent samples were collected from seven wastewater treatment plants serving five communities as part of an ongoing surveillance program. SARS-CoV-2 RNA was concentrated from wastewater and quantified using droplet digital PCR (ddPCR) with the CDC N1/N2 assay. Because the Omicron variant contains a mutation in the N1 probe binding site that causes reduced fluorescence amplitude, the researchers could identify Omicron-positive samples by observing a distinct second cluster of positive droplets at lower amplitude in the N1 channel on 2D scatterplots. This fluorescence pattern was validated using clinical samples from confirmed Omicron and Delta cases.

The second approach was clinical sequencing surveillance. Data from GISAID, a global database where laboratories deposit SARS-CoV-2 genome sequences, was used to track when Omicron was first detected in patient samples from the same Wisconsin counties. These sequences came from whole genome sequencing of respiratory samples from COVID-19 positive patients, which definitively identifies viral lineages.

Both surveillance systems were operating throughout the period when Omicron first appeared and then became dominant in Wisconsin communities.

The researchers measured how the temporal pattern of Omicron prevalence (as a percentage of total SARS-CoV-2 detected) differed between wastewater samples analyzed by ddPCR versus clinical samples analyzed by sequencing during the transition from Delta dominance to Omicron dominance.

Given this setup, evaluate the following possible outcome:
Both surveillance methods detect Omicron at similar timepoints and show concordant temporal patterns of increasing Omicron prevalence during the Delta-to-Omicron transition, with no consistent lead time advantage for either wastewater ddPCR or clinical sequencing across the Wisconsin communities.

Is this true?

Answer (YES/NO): NO